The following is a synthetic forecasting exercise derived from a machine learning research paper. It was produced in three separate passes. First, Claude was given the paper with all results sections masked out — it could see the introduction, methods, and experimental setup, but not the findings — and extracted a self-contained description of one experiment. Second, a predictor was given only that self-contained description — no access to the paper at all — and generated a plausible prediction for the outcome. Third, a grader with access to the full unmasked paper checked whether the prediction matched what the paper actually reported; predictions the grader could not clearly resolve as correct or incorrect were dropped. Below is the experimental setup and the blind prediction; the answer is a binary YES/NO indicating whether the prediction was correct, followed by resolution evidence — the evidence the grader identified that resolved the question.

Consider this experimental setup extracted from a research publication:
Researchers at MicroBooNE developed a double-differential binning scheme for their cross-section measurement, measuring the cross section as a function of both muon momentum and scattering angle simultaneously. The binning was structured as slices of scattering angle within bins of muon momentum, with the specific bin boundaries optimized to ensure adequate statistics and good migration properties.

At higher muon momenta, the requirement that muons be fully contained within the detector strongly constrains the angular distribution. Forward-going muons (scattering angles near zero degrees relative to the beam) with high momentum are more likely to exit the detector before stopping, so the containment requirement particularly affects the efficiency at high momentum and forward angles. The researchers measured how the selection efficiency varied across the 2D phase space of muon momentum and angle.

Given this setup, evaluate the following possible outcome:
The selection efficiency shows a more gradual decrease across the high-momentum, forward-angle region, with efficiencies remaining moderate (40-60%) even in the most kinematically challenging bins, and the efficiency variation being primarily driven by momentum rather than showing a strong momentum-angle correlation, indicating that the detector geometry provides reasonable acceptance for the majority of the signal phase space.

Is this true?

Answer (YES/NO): NO